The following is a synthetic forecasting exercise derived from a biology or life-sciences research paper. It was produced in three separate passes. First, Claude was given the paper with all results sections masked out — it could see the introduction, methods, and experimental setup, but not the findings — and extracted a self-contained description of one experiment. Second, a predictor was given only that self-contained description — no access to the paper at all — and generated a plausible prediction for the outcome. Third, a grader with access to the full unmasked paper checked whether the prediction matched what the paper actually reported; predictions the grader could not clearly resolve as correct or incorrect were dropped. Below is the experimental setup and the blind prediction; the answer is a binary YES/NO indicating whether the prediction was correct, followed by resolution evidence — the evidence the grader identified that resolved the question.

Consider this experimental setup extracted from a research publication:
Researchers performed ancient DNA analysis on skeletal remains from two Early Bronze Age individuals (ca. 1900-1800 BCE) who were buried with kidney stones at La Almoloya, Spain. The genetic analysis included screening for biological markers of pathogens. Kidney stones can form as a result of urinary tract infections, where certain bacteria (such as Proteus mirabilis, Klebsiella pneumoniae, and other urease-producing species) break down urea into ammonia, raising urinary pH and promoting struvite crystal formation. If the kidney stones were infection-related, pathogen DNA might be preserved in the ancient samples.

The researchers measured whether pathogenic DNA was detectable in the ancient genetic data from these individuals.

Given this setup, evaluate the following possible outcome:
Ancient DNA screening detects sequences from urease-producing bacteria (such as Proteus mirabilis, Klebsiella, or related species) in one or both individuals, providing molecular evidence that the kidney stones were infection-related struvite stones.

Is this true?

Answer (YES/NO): NO